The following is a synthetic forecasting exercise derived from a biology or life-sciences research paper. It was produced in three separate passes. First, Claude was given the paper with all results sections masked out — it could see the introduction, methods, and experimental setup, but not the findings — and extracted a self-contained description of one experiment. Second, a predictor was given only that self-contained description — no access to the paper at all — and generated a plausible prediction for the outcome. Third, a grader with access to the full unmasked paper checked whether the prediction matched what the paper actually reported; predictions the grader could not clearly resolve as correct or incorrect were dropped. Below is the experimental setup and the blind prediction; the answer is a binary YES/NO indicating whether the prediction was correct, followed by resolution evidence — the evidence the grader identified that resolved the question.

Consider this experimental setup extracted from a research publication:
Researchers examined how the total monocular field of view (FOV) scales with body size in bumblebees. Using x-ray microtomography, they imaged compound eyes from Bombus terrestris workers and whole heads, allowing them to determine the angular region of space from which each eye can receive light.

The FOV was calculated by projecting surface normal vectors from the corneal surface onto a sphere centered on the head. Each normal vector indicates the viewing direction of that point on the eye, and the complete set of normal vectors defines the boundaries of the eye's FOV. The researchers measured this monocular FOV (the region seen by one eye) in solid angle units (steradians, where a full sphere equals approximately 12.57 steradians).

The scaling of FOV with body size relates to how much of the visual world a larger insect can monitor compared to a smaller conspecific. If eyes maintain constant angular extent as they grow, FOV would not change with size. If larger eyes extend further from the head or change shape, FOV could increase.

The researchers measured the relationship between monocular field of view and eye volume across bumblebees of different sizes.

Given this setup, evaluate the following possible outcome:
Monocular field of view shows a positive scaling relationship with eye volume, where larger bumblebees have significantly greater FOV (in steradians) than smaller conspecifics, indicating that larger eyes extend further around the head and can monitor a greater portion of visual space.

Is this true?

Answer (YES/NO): NO